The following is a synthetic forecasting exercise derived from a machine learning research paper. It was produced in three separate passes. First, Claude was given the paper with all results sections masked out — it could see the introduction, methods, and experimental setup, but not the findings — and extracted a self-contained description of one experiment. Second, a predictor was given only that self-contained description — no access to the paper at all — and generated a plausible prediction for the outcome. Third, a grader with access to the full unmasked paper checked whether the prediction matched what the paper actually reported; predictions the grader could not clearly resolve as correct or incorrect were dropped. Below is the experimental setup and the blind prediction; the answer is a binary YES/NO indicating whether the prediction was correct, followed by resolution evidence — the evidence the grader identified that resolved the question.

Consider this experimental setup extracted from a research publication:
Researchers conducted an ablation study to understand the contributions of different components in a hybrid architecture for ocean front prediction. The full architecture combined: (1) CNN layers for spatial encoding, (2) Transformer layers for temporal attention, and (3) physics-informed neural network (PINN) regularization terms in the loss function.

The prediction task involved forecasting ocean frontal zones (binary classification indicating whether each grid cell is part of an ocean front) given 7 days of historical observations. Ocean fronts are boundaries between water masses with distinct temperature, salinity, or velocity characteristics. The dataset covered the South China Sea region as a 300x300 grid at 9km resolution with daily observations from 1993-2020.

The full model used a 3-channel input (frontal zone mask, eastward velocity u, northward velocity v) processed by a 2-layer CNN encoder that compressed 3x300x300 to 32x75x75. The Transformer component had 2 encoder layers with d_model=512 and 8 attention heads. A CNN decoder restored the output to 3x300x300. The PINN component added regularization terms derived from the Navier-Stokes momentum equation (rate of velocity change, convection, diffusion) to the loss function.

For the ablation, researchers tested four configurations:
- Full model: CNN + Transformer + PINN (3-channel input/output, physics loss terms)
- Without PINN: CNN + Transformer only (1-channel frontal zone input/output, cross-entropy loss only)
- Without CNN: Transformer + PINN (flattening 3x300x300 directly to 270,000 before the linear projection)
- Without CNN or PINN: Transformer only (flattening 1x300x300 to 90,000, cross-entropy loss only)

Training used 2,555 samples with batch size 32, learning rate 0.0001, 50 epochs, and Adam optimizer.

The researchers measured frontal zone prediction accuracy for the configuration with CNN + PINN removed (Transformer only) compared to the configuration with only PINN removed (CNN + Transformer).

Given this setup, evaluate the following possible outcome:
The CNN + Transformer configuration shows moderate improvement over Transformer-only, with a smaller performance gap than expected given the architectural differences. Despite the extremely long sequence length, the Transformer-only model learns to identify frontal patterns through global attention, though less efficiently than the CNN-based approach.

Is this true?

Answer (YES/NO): NO